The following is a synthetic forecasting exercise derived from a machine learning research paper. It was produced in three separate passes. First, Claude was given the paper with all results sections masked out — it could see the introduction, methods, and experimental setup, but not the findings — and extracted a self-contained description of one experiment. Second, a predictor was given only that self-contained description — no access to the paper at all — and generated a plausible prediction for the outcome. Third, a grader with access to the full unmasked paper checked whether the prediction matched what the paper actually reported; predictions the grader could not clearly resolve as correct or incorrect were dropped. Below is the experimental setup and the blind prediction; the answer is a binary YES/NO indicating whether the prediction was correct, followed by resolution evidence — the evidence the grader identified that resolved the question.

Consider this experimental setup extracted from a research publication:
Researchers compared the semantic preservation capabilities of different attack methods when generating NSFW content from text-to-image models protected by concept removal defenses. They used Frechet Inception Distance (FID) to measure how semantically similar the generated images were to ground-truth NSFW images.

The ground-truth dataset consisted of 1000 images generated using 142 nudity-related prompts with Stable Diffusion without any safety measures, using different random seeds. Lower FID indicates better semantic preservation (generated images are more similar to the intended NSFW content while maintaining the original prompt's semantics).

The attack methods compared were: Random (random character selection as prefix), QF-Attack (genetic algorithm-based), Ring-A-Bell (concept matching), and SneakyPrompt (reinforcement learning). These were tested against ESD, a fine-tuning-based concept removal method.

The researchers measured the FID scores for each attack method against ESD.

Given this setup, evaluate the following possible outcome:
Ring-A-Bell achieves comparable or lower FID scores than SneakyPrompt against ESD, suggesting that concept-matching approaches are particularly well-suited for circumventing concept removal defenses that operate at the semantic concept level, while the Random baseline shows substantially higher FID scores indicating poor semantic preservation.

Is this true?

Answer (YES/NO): NO